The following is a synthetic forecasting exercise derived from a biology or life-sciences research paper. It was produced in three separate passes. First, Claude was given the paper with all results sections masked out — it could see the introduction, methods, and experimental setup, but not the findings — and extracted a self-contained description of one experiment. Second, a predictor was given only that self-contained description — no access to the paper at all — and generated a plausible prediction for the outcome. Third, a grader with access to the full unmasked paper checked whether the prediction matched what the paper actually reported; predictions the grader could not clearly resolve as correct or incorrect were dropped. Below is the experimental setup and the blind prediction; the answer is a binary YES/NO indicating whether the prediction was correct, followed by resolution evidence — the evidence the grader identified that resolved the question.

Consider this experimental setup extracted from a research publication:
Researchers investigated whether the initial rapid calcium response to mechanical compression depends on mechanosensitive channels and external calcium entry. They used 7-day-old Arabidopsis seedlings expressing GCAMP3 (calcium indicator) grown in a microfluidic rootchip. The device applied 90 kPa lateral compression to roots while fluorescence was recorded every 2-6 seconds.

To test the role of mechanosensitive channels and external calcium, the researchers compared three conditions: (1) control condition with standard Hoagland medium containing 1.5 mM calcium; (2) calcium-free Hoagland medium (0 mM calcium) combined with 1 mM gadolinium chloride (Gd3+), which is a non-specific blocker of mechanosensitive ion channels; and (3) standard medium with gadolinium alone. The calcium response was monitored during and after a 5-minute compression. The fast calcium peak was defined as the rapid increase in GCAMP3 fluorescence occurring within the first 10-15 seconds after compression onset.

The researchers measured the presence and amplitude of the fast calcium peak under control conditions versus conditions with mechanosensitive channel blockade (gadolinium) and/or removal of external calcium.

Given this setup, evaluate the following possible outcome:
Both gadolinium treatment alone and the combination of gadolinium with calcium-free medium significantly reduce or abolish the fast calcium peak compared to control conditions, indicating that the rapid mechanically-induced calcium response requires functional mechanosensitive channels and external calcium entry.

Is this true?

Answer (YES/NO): NO